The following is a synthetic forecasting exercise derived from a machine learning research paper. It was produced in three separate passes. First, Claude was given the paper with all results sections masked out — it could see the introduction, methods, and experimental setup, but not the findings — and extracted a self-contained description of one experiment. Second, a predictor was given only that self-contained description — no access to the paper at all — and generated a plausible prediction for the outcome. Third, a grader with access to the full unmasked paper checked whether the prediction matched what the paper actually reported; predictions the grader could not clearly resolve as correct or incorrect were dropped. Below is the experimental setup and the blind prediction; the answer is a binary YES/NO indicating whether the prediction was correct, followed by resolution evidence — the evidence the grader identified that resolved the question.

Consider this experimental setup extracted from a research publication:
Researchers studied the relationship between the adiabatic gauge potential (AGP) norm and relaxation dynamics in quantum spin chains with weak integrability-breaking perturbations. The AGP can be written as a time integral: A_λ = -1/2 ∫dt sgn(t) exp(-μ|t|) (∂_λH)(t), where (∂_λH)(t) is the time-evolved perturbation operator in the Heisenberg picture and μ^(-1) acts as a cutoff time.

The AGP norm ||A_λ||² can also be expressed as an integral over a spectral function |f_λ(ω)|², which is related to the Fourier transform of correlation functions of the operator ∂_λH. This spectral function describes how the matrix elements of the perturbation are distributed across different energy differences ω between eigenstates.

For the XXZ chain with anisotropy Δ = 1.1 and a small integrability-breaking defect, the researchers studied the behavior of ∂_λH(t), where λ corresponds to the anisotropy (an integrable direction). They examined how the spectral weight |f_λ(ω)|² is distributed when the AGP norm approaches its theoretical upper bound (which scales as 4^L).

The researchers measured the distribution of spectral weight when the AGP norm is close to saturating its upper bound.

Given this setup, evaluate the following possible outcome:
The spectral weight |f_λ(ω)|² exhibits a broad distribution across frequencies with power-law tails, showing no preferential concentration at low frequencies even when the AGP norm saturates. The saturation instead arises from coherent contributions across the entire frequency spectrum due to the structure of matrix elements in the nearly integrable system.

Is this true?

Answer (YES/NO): NO